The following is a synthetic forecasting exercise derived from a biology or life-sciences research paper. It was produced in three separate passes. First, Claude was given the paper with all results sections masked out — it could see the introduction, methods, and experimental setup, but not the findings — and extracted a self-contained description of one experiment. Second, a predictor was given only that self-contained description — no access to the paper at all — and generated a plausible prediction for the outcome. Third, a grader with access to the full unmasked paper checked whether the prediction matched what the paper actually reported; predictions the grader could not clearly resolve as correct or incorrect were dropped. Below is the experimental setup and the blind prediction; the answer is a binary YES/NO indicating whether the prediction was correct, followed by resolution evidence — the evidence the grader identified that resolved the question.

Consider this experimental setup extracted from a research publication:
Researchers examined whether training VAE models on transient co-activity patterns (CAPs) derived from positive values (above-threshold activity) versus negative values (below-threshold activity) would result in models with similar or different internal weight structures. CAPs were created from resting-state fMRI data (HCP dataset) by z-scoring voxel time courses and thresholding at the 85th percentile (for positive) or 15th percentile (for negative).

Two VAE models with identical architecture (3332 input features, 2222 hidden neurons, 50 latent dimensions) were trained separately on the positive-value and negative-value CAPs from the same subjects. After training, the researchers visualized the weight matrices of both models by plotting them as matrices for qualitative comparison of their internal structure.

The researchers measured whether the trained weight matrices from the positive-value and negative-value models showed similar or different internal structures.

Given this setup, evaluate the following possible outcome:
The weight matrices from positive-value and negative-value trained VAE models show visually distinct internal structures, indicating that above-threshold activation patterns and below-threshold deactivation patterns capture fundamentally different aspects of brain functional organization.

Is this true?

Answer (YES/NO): NO